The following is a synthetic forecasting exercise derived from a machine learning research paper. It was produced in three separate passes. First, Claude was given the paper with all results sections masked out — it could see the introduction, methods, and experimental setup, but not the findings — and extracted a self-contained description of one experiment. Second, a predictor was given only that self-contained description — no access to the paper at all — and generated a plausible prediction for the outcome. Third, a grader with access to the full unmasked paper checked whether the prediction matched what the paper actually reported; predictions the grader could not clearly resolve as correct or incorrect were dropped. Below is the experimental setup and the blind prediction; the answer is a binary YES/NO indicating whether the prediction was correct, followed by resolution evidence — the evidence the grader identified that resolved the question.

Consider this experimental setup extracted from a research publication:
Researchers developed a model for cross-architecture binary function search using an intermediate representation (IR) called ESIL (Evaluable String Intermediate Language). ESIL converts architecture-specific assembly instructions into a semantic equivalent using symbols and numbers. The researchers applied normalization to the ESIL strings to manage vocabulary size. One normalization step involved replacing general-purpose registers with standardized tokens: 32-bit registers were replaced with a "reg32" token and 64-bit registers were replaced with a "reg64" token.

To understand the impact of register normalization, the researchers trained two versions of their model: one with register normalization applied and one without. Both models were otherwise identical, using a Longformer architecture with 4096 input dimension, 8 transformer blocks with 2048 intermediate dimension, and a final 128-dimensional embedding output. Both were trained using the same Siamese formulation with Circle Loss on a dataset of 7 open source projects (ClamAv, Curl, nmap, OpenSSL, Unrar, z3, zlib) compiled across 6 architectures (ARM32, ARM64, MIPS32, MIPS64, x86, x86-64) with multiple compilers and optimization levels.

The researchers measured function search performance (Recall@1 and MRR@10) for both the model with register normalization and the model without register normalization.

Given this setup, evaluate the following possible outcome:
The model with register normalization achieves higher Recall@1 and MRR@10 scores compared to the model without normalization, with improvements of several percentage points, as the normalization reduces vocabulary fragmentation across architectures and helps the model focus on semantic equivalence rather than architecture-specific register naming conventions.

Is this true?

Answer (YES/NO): NO